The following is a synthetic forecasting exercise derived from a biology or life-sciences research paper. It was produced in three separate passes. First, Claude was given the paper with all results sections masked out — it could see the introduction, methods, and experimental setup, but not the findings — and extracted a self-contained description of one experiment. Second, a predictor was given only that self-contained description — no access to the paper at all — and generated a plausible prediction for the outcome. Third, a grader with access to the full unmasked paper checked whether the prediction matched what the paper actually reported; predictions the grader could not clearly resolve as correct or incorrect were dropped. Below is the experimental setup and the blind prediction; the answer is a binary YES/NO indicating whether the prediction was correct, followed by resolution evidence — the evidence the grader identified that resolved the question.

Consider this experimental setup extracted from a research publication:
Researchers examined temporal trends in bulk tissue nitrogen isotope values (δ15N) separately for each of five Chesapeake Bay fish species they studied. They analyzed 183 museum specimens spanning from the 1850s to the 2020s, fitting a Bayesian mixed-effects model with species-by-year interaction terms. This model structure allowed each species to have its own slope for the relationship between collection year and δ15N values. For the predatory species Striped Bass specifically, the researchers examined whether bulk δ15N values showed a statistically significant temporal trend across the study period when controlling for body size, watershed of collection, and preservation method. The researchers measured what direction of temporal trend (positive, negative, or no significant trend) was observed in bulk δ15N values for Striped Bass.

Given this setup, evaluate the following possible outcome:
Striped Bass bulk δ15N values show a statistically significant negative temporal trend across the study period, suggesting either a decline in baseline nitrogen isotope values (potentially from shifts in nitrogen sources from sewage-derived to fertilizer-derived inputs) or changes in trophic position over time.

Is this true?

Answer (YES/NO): NO